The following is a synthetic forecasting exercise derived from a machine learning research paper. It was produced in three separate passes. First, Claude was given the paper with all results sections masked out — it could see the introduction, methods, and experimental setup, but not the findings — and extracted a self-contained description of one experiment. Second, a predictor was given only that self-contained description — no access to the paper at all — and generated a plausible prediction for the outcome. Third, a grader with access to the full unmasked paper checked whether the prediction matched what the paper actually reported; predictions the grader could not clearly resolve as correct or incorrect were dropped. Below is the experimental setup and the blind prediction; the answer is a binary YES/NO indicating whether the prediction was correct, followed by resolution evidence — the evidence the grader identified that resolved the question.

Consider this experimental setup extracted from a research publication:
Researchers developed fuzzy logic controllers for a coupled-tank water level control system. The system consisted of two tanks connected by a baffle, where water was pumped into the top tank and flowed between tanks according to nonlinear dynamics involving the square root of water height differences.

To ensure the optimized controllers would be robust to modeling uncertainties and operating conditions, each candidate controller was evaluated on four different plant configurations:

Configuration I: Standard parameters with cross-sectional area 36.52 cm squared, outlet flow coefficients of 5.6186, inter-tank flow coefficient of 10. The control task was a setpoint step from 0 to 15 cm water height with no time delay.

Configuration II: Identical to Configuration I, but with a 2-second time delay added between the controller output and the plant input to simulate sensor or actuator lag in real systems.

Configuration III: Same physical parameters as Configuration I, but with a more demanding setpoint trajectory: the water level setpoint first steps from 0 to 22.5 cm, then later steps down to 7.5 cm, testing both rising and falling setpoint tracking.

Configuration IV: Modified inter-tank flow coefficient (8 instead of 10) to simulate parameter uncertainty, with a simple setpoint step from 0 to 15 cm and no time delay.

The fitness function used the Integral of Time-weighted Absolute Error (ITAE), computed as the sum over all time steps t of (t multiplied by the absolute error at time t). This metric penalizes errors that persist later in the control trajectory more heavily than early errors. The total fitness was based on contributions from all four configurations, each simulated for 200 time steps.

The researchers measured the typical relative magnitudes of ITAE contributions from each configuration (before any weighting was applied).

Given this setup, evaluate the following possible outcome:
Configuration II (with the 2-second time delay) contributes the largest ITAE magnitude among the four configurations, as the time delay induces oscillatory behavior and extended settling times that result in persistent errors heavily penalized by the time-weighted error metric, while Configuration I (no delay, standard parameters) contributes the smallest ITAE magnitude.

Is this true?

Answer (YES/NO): NO